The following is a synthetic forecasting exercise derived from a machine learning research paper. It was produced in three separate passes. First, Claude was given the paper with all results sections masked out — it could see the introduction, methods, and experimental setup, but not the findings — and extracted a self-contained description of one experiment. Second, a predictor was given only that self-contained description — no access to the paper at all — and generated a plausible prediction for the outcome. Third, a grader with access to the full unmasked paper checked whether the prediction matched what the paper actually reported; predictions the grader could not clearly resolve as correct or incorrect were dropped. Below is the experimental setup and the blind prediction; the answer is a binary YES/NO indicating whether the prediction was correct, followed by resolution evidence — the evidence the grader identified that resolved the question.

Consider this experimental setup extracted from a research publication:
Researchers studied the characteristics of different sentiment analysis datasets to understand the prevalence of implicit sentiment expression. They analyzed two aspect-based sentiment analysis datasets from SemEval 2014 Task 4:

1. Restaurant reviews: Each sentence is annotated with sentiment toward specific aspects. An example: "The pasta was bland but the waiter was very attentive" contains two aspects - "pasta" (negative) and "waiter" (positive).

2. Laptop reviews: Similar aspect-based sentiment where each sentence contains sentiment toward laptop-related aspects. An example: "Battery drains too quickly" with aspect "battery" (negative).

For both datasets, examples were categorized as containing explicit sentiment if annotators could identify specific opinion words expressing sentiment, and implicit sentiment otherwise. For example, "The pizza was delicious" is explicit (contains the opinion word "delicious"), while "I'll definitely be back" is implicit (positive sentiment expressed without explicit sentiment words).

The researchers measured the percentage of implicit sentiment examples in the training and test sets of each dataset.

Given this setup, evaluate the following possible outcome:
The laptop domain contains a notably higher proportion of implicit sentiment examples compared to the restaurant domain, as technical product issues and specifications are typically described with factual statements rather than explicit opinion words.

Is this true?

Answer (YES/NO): NO